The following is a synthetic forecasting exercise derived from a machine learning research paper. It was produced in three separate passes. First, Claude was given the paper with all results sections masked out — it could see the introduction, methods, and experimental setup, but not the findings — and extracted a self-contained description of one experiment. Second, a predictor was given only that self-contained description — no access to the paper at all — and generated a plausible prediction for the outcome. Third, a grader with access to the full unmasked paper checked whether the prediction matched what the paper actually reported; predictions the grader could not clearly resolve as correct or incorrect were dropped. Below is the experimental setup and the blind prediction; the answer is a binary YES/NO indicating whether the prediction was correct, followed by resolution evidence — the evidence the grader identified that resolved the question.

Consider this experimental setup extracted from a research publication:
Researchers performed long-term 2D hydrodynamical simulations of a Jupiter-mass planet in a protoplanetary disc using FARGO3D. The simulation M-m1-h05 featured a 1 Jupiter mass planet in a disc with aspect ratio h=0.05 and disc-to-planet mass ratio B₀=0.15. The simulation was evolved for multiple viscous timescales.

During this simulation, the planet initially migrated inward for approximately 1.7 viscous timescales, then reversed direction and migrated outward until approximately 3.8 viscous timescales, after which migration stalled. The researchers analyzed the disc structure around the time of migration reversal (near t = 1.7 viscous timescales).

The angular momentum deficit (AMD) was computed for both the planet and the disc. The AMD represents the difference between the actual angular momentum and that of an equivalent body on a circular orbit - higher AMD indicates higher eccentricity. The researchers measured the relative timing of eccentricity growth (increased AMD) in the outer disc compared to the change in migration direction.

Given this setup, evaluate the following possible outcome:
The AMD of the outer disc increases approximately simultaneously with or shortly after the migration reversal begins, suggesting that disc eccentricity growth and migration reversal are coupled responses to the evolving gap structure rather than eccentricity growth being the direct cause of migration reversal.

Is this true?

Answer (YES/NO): NO